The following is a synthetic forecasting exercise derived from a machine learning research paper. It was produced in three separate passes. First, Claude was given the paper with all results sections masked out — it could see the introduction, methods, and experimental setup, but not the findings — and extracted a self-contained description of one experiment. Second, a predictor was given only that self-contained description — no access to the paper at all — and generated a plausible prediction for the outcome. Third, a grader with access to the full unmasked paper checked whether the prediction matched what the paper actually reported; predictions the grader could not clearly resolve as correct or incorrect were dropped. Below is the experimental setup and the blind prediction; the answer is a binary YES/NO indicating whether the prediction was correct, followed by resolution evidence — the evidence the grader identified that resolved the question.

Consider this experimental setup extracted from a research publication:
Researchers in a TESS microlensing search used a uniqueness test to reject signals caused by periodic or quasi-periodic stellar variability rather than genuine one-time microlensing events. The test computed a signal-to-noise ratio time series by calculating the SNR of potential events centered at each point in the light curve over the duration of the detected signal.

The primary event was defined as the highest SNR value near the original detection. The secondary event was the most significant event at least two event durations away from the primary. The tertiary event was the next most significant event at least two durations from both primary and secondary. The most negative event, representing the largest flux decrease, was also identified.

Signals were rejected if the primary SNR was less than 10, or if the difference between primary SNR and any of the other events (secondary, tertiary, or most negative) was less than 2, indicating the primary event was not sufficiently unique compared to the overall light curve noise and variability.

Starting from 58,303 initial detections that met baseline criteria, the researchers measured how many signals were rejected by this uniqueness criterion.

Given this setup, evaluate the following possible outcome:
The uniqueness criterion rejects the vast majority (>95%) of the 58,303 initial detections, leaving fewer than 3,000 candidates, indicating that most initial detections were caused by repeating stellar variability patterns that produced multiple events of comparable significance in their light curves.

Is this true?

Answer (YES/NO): NO